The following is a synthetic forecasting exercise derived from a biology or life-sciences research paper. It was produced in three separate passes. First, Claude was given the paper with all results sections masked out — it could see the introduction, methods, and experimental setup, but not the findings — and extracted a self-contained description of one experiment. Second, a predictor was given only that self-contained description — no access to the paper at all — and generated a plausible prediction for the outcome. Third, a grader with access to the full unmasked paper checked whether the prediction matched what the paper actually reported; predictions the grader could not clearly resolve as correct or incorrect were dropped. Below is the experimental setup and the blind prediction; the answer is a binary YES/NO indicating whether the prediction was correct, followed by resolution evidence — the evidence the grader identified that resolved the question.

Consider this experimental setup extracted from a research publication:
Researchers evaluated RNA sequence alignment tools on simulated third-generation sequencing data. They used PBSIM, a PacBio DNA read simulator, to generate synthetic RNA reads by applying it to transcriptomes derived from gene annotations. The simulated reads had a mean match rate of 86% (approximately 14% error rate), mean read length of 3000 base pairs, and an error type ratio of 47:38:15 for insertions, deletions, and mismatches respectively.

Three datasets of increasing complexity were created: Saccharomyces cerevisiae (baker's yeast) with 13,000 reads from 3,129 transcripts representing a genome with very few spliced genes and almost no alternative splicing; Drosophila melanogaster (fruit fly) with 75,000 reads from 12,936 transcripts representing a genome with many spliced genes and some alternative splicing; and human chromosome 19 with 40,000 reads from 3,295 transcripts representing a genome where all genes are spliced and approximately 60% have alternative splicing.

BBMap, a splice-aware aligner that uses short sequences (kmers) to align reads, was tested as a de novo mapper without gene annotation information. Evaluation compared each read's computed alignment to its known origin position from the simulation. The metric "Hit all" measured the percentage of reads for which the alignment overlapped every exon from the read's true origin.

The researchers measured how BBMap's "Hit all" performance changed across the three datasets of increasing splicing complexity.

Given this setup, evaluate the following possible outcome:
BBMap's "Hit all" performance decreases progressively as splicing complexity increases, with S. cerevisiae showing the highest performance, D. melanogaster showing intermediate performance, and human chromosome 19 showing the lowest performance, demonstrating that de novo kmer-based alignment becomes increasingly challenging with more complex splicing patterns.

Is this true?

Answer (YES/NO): YES